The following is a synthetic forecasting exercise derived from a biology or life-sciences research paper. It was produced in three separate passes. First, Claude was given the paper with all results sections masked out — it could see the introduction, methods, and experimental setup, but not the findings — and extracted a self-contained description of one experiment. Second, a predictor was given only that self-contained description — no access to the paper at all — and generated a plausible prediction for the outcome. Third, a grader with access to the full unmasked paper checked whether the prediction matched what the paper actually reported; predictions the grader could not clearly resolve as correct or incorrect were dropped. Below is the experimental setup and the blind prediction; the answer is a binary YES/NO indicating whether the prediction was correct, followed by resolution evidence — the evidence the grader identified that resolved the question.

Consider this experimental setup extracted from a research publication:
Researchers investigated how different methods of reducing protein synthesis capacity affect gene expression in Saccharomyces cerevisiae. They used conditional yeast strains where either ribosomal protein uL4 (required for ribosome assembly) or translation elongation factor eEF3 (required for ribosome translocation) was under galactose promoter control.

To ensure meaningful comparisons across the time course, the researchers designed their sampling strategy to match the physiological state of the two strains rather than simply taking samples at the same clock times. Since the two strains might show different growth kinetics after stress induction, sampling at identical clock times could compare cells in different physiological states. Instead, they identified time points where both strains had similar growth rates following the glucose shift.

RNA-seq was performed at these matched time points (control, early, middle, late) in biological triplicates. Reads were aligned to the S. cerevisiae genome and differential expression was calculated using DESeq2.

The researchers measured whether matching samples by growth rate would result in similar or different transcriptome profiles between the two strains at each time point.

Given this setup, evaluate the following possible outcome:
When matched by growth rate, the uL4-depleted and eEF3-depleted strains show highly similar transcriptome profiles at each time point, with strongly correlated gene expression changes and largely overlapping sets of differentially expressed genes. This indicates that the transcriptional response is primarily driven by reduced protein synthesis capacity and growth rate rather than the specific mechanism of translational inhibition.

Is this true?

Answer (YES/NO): NO